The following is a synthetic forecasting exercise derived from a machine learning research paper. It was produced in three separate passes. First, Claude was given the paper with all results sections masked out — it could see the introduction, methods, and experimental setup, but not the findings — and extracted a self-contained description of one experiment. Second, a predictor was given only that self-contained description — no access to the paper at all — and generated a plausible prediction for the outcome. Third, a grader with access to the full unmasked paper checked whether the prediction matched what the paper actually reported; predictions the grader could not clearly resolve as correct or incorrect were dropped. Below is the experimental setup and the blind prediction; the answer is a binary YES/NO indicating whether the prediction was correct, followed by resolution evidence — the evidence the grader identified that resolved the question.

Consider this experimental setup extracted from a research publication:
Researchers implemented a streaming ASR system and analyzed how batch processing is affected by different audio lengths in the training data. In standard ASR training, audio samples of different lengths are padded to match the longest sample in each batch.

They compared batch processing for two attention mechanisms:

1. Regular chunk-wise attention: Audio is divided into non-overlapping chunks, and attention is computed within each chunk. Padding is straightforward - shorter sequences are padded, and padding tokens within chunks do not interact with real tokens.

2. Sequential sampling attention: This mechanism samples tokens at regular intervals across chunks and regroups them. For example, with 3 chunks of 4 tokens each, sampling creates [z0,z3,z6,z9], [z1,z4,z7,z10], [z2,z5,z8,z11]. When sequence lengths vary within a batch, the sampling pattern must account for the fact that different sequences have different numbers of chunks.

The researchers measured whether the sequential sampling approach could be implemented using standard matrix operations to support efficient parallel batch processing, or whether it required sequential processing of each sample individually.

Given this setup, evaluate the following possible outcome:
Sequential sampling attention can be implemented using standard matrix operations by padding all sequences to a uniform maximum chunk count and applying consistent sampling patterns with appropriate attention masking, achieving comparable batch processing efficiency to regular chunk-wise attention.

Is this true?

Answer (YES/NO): YES